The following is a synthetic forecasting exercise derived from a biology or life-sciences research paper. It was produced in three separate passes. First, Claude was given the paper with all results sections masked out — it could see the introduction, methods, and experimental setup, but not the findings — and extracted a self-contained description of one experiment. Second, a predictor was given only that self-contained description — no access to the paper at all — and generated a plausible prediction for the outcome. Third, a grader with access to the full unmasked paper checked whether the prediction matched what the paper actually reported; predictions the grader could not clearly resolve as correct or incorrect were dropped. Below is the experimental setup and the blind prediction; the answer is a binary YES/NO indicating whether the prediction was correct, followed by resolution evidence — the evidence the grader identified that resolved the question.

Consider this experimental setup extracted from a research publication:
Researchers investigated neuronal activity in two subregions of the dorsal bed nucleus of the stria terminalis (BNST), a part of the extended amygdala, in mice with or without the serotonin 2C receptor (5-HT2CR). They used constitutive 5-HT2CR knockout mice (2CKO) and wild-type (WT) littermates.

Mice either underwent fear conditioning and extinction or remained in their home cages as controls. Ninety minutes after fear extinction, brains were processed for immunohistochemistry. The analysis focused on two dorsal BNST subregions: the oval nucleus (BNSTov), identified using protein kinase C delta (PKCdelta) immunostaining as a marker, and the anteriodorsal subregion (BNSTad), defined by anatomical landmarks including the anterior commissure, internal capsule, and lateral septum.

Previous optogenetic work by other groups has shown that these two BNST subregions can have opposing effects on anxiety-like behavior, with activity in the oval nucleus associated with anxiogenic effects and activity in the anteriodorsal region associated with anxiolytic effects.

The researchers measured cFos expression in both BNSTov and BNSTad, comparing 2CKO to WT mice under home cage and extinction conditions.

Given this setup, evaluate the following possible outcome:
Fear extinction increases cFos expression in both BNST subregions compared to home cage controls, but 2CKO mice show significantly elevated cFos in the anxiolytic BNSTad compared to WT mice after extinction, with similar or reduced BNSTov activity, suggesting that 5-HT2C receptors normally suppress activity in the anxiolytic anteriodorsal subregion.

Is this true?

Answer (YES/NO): NO